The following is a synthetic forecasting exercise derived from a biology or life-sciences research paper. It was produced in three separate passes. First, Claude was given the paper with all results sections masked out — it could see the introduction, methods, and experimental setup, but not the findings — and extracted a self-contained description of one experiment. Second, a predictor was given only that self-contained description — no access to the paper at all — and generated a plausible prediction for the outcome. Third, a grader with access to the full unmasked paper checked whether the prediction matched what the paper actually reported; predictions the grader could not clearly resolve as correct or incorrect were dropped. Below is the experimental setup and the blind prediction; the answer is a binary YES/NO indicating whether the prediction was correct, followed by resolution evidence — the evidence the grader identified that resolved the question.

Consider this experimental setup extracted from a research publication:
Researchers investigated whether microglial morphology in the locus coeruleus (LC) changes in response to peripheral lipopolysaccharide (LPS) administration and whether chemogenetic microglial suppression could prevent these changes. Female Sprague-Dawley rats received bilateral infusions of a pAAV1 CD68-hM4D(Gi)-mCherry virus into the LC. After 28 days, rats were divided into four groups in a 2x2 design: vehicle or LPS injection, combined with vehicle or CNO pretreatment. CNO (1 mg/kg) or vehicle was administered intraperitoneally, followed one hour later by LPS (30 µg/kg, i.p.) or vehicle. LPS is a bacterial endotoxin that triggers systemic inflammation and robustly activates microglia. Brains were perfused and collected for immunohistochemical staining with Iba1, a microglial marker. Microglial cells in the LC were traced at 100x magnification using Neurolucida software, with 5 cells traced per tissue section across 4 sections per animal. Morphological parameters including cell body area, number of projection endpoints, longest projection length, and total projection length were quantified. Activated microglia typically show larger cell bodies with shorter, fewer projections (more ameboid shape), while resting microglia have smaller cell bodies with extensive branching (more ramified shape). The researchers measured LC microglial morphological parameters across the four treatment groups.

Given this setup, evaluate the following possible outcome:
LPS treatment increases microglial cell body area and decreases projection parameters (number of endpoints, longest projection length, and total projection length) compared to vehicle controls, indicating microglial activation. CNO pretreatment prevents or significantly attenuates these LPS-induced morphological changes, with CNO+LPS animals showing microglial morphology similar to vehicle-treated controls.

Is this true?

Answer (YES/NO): YES